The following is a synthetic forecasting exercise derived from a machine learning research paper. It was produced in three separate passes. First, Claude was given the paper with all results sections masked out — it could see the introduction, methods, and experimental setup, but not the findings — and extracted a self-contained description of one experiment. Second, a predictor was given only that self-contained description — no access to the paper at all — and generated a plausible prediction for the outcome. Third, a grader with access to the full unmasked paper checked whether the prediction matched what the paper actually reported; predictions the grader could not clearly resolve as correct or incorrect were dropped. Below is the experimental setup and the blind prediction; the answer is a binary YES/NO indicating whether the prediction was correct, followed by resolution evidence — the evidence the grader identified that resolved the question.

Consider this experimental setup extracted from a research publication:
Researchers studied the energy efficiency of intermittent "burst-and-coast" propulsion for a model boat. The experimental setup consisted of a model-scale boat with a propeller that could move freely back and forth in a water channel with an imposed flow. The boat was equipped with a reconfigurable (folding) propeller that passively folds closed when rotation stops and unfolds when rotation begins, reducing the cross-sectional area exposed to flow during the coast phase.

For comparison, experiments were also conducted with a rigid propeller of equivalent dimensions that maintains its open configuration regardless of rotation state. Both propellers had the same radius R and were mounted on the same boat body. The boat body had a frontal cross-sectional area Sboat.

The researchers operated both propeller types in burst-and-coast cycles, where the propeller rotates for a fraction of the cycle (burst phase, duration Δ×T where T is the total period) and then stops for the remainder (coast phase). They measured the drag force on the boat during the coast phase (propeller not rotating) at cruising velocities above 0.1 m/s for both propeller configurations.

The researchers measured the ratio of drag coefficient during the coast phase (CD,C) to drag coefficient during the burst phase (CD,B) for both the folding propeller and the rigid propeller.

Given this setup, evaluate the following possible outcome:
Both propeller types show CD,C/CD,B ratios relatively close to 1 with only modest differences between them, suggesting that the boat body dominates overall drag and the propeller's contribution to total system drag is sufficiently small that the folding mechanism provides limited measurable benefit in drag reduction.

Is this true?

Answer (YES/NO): NO